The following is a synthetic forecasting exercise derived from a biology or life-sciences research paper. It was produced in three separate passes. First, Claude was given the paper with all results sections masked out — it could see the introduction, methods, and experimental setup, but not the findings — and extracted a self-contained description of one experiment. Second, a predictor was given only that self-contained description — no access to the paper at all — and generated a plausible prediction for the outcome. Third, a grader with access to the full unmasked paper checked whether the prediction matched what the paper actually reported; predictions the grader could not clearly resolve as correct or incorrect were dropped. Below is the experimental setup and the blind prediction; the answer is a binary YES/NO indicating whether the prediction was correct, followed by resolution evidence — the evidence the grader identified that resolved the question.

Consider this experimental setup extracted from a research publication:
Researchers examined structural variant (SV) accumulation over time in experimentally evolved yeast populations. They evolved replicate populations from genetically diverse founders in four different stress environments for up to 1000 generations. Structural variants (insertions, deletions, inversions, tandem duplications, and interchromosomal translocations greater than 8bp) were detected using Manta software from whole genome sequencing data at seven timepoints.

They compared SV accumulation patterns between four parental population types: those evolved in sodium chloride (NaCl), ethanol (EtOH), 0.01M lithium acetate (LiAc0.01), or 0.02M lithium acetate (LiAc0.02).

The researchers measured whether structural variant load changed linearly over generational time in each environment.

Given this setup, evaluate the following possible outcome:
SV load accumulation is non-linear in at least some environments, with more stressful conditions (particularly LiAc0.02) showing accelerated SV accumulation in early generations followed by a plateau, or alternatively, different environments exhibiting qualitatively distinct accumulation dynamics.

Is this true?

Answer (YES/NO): NO